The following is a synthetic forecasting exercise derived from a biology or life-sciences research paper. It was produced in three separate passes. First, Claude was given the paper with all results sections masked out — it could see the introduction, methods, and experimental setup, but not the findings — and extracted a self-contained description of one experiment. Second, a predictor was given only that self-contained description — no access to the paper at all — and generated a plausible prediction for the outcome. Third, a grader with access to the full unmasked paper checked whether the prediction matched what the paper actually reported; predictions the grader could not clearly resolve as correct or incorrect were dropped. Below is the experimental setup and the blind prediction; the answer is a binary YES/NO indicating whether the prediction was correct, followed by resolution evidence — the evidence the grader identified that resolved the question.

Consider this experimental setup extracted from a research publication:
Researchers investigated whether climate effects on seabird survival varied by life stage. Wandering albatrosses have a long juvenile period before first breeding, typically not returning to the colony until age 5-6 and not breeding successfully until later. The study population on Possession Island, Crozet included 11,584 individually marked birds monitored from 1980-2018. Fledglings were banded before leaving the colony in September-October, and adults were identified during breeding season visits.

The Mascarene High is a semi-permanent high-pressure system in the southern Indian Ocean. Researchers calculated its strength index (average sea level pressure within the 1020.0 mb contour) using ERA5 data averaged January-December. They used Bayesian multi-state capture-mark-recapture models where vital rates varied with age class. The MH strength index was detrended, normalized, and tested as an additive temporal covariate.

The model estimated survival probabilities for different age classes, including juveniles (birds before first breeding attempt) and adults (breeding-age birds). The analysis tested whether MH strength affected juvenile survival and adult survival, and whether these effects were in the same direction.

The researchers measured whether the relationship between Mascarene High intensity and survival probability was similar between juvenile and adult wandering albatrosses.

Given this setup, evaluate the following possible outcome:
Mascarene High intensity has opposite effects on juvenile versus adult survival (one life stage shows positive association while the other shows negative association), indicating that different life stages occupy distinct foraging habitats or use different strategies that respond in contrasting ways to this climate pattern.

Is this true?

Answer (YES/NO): NO